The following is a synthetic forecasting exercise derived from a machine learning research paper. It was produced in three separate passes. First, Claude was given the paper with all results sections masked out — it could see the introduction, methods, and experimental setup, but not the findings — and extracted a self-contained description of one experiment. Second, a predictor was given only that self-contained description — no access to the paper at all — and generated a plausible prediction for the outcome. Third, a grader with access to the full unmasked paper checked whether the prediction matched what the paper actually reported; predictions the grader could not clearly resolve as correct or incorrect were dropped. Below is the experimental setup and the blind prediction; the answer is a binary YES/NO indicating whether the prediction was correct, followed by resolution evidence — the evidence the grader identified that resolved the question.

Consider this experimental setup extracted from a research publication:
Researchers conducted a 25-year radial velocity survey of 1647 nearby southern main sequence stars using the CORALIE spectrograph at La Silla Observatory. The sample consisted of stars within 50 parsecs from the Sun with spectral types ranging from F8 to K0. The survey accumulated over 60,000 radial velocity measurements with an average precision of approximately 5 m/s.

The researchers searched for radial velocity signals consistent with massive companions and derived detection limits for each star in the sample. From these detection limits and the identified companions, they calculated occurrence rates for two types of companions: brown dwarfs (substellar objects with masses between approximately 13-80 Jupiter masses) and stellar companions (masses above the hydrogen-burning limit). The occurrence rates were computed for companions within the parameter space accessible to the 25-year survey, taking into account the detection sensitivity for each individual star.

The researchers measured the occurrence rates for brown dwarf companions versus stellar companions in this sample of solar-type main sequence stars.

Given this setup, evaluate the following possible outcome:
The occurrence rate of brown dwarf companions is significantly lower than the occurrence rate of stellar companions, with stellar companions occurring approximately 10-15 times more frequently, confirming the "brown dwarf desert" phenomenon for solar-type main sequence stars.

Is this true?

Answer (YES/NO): NO